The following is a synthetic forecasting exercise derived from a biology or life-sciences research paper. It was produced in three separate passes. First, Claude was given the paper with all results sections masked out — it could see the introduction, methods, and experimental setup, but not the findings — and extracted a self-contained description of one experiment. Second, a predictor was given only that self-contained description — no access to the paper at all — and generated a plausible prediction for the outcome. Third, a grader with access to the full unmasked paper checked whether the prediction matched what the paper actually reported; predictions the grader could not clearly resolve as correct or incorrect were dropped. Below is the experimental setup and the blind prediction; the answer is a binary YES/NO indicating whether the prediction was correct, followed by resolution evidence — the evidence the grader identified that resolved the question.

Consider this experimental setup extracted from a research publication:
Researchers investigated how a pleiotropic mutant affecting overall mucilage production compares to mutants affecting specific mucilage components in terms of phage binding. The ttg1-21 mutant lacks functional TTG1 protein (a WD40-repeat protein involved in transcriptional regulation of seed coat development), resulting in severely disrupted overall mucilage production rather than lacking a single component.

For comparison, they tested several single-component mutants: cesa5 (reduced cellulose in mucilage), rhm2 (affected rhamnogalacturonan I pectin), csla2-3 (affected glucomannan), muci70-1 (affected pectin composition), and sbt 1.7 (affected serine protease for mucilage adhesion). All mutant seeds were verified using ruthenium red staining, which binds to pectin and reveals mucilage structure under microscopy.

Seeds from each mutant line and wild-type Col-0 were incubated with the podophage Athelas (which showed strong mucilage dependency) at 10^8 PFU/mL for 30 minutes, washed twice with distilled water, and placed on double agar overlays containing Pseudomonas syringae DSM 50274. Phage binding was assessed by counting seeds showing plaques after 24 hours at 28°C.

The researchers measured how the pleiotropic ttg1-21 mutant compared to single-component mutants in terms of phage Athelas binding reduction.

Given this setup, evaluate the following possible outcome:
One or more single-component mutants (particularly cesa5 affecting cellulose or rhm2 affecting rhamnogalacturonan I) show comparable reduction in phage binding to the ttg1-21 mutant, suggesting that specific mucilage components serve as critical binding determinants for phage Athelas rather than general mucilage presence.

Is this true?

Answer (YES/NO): NO